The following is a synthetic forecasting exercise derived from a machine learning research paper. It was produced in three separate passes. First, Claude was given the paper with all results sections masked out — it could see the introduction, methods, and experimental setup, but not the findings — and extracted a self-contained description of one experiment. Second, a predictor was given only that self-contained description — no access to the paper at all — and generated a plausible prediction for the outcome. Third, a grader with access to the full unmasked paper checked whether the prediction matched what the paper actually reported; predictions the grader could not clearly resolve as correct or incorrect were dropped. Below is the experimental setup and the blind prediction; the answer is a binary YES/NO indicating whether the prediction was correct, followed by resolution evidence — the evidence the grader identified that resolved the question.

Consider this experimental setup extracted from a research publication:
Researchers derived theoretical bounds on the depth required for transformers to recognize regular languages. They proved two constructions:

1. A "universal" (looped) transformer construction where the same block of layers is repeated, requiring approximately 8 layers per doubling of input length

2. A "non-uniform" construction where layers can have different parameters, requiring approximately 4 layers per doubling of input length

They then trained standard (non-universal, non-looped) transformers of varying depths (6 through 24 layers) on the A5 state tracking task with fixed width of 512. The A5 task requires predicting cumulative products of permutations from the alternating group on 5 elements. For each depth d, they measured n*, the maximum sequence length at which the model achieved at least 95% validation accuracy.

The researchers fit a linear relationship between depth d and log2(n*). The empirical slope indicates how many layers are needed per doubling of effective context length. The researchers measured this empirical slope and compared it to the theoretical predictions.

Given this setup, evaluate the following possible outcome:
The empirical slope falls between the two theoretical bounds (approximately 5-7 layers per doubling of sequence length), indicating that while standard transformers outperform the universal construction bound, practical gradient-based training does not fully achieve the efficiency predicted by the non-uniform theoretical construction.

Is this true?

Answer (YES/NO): NO